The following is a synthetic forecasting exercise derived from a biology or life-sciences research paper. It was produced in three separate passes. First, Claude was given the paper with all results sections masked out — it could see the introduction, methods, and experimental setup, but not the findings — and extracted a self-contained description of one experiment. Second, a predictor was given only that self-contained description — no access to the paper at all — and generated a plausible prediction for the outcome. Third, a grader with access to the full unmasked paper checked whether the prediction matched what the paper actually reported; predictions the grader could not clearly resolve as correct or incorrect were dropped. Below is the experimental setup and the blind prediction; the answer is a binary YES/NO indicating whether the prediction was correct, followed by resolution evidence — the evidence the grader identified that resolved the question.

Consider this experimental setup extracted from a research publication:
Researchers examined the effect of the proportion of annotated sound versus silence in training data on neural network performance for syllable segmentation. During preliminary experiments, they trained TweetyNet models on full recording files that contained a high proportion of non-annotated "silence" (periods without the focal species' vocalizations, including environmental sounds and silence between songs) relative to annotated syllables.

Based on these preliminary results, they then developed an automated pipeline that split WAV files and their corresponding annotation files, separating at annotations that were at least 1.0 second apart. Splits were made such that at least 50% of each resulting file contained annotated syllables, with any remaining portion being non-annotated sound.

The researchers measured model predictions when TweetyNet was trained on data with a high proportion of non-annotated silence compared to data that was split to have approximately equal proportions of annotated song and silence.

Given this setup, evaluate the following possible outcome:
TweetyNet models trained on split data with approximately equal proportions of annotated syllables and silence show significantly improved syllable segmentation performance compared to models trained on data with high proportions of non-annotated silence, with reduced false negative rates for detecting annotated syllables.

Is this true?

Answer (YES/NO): YES